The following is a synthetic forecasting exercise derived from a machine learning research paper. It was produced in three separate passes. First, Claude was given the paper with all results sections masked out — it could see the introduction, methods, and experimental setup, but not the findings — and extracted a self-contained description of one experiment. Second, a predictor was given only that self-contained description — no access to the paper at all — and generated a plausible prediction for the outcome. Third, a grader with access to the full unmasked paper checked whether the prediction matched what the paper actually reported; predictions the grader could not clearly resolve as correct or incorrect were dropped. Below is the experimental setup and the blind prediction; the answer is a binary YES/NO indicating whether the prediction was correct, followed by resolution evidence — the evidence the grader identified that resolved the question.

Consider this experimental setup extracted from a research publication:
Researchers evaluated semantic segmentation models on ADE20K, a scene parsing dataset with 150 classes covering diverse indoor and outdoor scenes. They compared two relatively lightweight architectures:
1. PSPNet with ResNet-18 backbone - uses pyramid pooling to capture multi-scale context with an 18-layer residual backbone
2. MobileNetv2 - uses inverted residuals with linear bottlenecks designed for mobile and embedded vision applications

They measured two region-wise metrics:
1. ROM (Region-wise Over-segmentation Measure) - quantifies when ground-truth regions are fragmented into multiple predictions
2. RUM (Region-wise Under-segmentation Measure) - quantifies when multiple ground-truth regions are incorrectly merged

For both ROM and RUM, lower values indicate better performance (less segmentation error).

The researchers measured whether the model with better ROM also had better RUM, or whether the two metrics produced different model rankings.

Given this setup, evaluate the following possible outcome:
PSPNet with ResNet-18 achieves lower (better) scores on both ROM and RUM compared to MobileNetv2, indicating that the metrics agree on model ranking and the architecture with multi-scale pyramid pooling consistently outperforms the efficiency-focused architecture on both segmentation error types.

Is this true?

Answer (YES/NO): NO